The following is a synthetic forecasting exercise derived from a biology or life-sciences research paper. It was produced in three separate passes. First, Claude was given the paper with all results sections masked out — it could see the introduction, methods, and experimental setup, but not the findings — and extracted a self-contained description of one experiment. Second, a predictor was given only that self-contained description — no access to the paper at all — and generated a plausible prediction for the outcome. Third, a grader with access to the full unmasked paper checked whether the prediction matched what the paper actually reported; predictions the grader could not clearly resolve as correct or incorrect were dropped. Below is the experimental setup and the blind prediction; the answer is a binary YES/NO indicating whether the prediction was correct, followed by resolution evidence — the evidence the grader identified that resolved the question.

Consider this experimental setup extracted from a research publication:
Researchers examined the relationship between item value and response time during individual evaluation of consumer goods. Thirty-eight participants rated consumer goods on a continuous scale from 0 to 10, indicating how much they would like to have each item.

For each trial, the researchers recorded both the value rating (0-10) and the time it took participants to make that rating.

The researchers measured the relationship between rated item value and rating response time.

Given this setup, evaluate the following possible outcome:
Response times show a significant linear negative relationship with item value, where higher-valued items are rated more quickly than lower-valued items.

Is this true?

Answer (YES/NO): NO